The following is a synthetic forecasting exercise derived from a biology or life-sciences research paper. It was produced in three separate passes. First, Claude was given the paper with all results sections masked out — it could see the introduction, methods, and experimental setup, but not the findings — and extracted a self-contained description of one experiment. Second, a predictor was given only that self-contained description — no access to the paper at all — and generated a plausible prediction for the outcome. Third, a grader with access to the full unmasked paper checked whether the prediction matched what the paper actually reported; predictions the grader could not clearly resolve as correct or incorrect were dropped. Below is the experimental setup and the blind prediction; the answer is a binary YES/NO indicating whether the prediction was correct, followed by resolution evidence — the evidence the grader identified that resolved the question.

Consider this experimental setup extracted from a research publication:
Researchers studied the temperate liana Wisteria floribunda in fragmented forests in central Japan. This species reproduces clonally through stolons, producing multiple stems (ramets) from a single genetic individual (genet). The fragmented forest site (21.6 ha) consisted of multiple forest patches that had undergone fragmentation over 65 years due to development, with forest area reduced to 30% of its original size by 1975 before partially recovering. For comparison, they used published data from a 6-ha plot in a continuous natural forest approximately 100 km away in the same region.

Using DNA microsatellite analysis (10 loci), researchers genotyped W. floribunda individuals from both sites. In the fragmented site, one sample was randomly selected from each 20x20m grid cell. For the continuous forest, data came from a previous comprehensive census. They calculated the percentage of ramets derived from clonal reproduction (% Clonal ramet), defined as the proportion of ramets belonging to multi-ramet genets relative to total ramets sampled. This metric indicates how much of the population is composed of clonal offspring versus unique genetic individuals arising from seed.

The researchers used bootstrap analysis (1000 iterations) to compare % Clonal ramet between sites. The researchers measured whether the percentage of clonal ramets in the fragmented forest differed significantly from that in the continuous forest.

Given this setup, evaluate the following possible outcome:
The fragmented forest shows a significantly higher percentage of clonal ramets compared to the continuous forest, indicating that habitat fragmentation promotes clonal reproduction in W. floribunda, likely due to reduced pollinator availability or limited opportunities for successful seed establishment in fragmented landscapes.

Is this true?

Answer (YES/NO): NO